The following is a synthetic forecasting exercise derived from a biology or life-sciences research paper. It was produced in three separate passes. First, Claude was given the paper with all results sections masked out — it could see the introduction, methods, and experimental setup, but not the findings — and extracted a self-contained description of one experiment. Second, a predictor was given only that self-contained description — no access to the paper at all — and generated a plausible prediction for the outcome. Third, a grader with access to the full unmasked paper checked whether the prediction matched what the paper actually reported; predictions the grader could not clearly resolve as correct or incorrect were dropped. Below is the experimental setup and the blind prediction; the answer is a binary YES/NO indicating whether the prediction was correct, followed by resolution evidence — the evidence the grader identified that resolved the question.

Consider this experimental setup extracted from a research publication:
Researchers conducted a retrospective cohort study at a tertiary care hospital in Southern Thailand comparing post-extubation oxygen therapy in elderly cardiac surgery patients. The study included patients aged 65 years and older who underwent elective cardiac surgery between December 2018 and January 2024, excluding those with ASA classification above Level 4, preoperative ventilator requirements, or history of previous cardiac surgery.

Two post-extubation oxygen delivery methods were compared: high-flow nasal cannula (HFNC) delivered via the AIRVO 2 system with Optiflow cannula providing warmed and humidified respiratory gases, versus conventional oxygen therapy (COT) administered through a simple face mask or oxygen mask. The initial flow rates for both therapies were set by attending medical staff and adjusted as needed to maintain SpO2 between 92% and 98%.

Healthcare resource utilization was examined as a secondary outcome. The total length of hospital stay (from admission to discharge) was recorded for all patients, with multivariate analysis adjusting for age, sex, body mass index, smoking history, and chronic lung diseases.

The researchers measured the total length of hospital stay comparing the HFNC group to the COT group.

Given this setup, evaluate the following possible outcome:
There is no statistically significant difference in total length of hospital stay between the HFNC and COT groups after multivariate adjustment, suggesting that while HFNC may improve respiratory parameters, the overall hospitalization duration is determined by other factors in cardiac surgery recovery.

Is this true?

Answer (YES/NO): YES